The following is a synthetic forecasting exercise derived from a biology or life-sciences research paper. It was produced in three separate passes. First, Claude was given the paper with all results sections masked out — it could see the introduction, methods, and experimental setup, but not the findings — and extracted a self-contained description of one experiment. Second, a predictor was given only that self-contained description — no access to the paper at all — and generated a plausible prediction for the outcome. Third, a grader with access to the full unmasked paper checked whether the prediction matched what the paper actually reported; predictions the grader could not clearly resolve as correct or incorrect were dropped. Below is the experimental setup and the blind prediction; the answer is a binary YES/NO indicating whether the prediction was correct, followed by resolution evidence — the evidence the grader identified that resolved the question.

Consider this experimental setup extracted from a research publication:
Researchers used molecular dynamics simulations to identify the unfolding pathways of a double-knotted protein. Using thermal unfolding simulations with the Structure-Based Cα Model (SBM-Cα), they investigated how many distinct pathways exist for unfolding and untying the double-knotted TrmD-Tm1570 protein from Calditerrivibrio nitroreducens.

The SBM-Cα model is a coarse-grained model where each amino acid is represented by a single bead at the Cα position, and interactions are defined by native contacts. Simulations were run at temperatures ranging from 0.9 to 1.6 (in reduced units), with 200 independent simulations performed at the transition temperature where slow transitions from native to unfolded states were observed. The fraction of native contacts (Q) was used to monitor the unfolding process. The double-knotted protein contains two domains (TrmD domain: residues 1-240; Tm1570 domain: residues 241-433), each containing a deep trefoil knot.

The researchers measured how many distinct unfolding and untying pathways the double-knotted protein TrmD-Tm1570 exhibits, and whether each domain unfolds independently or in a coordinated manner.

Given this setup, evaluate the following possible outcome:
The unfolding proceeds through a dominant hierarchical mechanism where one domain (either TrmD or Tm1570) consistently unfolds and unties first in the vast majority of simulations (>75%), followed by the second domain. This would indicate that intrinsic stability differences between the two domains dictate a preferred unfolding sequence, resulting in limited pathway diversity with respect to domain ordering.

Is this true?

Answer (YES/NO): NO